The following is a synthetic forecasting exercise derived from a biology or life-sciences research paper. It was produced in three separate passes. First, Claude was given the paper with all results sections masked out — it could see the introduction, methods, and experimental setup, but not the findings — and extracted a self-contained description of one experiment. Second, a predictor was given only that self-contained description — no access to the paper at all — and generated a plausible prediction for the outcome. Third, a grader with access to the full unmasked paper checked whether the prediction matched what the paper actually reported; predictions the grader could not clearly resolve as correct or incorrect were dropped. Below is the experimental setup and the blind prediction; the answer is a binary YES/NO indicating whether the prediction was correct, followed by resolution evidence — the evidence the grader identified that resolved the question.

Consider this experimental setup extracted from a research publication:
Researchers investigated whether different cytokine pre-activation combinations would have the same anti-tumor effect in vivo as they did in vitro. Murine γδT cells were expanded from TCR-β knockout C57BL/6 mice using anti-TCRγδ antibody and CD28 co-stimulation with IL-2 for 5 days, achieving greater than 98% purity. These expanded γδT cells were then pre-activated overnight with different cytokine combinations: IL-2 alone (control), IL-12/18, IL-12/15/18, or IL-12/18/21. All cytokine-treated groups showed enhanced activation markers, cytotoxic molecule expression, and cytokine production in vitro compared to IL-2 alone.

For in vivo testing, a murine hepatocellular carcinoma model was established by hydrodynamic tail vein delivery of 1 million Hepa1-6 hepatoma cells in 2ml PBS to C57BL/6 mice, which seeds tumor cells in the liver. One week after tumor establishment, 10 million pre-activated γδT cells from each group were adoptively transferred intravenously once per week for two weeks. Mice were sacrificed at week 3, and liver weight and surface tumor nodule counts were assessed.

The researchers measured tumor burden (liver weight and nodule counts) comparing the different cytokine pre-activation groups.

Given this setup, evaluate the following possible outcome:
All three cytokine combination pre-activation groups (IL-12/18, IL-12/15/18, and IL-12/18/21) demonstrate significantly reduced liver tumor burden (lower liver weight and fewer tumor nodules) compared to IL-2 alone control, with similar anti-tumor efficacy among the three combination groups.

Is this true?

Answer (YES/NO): NO